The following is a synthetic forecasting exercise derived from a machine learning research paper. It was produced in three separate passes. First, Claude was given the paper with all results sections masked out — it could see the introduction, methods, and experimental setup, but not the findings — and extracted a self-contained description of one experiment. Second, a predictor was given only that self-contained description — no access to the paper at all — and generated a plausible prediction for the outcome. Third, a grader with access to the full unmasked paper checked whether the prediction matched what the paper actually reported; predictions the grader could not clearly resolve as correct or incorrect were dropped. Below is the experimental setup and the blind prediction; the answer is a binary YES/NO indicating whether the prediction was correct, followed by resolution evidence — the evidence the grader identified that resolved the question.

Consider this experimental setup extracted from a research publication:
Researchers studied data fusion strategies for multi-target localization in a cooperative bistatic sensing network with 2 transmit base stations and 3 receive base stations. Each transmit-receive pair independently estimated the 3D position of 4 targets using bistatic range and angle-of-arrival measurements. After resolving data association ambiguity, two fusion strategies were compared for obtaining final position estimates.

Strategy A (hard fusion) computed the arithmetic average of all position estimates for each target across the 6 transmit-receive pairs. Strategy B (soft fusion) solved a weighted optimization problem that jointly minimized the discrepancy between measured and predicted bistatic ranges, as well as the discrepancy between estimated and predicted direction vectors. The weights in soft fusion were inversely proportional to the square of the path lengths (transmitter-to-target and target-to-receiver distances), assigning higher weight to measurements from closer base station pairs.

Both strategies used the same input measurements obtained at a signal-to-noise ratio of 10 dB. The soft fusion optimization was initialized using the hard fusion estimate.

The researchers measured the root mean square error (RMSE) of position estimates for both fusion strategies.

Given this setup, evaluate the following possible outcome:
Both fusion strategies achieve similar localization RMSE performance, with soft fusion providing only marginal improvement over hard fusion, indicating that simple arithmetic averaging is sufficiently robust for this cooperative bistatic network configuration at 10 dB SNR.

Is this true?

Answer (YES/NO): NO